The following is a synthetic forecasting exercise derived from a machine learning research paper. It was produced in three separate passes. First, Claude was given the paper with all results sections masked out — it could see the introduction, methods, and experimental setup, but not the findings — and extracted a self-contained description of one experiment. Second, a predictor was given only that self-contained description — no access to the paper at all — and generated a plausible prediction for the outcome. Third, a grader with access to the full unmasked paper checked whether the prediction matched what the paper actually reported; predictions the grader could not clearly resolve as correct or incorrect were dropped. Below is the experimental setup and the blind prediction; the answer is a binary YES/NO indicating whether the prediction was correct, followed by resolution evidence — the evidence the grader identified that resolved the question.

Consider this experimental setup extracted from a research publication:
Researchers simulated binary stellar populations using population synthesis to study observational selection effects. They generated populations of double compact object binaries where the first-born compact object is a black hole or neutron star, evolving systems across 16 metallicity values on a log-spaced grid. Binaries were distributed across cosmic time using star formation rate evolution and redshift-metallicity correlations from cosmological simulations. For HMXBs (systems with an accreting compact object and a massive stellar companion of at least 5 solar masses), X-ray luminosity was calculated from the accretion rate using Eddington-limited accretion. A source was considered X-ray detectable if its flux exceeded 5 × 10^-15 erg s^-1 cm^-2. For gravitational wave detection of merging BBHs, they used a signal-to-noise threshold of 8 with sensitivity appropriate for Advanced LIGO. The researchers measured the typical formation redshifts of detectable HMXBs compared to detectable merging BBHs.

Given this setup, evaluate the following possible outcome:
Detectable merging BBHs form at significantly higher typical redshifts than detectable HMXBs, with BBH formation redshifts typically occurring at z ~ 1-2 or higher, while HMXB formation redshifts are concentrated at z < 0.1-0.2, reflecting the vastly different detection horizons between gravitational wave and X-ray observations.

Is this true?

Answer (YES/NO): YES